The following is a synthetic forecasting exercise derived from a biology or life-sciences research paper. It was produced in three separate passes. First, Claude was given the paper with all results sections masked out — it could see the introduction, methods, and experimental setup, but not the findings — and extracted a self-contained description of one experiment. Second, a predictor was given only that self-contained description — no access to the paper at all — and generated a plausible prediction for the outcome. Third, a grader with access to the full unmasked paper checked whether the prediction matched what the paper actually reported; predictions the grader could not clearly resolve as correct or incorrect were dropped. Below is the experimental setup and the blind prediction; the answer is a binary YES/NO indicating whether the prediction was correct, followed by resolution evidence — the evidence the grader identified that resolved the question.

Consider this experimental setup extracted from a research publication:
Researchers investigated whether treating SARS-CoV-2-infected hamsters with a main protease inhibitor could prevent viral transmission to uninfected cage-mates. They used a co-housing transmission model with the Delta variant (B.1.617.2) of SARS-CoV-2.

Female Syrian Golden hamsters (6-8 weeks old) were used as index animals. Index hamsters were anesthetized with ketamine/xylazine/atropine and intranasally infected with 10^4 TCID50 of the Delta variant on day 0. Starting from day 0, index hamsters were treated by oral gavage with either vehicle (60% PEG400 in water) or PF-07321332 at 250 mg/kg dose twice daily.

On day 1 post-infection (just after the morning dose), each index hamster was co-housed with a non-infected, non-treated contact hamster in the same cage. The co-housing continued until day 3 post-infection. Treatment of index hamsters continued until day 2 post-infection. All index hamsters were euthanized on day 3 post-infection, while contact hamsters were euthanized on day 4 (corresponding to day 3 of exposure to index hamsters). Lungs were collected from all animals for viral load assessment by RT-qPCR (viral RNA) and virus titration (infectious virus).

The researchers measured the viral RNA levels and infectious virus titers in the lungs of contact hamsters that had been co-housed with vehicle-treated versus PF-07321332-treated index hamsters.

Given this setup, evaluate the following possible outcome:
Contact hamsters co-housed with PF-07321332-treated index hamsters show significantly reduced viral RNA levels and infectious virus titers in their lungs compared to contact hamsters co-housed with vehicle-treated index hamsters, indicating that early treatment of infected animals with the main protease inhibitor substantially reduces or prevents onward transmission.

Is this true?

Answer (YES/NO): YES